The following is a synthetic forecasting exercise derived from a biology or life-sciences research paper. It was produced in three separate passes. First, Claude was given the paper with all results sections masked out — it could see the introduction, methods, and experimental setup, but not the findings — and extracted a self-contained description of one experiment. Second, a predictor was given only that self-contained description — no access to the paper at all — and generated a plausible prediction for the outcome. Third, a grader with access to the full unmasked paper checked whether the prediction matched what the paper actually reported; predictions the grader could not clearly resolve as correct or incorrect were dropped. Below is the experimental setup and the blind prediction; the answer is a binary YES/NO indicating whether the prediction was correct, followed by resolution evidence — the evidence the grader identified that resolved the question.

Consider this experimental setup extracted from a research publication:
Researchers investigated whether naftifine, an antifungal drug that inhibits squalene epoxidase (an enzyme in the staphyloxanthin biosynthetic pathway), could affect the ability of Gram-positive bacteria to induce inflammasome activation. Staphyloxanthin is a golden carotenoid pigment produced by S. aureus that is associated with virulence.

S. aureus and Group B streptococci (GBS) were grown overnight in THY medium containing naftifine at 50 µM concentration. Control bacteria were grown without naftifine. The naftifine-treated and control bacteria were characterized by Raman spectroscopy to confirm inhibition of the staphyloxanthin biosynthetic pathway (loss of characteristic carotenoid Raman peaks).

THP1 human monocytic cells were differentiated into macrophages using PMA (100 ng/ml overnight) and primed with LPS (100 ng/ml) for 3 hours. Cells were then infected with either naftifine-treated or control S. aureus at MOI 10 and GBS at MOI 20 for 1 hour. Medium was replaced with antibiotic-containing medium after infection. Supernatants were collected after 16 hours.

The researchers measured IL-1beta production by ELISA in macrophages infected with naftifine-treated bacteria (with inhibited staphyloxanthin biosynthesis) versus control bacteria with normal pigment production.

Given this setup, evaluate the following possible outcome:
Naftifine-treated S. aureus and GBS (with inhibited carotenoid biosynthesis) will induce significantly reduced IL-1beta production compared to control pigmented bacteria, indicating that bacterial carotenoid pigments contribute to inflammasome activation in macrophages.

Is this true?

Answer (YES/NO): YES